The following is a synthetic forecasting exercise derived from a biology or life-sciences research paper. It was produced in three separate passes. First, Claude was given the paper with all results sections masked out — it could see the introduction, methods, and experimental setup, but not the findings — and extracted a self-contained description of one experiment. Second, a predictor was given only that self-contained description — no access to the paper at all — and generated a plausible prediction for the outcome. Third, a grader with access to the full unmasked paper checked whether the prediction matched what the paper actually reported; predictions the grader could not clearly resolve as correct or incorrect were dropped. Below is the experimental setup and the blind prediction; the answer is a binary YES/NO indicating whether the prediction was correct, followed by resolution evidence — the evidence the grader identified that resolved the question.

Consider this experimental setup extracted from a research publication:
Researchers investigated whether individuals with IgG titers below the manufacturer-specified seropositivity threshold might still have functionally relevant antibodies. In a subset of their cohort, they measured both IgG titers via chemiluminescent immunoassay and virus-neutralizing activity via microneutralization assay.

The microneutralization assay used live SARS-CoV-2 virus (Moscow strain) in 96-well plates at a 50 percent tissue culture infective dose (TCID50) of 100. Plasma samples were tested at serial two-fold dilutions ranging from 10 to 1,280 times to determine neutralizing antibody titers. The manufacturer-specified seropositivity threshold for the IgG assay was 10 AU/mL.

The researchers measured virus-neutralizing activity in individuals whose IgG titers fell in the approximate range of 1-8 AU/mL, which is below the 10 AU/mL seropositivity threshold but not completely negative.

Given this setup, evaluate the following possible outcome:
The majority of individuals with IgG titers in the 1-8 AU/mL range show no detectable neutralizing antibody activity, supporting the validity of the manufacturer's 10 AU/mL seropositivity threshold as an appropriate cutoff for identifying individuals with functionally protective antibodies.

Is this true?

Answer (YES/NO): NO